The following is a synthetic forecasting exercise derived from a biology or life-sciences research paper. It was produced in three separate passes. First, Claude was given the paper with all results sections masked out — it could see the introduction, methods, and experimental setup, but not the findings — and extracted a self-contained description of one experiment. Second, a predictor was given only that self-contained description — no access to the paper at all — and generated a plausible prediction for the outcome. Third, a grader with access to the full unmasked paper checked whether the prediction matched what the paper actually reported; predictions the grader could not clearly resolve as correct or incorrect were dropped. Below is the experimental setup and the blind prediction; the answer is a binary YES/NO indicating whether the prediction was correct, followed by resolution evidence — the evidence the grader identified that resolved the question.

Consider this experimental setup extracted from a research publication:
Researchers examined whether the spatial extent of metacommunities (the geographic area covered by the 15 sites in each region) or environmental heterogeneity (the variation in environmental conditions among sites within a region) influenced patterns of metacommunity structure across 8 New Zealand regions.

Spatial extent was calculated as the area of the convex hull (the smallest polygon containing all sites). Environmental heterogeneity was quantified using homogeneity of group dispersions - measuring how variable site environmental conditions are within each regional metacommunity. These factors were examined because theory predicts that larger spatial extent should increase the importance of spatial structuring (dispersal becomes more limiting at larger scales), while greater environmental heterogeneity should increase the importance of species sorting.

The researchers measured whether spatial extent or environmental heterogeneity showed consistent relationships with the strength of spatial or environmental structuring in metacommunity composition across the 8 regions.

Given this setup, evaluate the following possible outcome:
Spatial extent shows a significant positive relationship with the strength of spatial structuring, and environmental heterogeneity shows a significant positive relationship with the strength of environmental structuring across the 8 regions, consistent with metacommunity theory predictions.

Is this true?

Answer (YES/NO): NO